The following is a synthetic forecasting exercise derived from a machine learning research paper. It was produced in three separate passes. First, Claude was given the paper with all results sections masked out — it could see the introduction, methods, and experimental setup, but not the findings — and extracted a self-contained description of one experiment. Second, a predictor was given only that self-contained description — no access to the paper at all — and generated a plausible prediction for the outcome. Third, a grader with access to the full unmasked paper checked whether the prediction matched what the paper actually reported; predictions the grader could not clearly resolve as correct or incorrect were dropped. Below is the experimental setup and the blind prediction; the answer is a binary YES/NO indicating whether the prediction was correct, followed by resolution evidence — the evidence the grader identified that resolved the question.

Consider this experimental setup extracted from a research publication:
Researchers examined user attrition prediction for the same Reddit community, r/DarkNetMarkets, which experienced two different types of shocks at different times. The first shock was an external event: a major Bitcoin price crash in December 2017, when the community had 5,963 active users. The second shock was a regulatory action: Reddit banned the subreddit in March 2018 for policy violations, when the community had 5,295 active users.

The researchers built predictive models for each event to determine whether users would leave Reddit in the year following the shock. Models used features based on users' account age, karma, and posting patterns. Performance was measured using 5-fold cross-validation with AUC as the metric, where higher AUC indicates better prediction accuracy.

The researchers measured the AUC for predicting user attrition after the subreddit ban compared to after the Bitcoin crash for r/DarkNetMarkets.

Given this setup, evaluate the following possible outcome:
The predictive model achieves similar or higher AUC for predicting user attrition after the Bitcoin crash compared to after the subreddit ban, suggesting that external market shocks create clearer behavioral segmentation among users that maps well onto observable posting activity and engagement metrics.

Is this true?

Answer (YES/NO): NO